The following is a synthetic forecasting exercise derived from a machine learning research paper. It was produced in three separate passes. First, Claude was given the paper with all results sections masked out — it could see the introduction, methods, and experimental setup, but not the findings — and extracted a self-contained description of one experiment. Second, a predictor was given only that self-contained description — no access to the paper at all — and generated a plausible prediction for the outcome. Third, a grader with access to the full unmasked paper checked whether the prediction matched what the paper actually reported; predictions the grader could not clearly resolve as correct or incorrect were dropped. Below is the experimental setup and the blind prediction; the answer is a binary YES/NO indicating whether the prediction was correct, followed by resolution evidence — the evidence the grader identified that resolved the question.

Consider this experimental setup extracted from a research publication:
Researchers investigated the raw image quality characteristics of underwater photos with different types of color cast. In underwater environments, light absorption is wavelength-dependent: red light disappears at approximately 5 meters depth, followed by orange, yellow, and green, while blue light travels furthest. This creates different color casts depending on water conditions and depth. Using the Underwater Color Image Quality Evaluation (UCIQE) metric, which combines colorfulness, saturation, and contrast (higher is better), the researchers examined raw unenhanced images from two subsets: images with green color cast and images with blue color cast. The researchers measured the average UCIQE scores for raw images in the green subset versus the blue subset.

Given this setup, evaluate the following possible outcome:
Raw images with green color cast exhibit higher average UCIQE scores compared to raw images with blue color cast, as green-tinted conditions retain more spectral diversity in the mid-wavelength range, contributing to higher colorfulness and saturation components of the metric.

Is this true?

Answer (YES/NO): YES